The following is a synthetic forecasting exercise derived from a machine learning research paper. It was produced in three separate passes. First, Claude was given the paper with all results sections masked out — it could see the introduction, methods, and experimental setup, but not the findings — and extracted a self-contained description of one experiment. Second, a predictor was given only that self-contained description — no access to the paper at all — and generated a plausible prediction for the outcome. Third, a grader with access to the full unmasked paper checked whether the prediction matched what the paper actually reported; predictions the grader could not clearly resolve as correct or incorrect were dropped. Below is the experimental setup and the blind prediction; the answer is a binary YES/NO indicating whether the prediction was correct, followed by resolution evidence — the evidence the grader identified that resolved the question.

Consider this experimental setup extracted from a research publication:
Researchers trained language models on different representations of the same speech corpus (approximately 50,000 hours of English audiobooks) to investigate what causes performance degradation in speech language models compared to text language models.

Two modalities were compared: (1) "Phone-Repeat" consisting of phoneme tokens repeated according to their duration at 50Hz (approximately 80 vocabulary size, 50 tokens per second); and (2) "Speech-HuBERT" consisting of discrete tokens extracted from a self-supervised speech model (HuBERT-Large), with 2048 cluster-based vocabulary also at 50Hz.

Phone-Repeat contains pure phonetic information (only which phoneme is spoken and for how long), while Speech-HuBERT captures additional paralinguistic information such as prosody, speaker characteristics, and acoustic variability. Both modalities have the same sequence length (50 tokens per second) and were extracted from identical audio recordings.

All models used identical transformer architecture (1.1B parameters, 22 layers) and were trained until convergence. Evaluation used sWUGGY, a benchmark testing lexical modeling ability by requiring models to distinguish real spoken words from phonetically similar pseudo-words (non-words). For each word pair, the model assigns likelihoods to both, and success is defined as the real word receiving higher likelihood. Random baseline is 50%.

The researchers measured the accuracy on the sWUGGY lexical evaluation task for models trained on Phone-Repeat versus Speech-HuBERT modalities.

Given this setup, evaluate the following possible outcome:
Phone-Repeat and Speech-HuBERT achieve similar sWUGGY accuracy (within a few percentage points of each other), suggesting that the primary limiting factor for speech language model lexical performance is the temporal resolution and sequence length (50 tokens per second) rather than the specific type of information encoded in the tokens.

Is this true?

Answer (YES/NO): NO